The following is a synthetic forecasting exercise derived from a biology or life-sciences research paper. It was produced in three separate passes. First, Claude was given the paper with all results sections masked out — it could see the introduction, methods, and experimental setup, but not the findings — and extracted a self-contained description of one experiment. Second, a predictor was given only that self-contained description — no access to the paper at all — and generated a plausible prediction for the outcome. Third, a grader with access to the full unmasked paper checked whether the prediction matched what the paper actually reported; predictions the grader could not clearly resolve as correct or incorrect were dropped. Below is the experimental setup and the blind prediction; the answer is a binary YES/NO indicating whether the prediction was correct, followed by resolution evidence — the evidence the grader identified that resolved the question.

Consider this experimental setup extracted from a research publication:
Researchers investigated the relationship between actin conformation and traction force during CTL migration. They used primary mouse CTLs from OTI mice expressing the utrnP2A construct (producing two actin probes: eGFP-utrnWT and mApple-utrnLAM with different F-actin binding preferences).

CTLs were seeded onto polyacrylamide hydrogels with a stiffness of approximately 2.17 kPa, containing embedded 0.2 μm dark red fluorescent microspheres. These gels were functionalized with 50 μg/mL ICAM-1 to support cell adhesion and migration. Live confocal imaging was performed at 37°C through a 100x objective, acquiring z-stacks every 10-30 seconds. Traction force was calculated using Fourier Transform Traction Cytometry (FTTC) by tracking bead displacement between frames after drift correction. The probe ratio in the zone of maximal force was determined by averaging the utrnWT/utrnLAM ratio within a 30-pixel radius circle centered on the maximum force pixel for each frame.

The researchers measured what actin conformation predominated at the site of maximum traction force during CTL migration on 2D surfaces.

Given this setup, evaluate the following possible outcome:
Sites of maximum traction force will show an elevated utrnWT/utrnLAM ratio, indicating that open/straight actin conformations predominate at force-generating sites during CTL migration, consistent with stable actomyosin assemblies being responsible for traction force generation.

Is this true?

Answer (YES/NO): NO